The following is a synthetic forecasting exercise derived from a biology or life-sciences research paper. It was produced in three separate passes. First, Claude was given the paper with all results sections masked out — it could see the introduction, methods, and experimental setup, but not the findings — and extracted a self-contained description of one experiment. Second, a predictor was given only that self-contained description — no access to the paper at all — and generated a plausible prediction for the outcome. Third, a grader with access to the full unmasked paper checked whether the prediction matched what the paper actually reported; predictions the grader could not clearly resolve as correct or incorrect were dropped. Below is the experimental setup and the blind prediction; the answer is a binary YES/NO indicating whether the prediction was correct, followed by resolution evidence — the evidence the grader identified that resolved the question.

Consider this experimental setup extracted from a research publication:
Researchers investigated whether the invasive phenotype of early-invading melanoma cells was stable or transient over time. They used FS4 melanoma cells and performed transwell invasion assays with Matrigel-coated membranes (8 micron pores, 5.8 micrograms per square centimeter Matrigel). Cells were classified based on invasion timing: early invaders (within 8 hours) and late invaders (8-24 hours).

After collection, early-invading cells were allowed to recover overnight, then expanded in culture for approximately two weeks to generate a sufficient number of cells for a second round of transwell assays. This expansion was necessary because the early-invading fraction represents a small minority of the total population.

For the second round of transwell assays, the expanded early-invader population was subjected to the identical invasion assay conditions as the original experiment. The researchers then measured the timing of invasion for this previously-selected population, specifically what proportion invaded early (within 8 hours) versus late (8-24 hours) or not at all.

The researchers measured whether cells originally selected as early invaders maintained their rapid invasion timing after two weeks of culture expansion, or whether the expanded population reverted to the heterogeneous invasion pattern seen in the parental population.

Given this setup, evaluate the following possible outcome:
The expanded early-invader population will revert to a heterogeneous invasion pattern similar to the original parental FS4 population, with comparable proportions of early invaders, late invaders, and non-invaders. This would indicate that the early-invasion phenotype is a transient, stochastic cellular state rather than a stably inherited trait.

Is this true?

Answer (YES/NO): YES